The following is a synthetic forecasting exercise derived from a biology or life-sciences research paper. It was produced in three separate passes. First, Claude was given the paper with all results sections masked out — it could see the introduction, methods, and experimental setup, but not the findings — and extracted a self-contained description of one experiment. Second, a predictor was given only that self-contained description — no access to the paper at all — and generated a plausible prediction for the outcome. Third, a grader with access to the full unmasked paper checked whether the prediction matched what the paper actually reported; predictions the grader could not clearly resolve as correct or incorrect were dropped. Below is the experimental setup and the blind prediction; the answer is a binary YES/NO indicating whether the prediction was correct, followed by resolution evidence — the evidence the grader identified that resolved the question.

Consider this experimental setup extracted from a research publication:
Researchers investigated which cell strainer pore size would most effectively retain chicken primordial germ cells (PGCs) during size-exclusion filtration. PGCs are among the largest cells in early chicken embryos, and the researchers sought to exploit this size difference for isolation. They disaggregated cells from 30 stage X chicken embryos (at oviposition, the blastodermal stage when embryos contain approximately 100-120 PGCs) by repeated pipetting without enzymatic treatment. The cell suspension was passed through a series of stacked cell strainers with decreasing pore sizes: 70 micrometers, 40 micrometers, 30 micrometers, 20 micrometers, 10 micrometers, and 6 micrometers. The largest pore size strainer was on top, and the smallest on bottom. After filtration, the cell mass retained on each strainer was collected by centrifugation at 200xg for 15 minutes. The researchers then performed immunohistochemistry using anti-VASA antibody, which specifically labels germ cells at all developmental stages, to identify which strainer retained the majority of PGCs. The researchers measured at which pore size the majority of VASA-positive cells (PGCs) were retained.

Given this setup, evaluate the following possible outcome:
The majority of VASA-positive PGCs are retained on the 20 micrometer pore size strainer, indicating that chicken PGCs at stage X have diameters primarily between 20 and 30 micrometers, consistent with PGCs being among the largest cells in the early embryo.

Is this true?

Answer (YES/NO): NO